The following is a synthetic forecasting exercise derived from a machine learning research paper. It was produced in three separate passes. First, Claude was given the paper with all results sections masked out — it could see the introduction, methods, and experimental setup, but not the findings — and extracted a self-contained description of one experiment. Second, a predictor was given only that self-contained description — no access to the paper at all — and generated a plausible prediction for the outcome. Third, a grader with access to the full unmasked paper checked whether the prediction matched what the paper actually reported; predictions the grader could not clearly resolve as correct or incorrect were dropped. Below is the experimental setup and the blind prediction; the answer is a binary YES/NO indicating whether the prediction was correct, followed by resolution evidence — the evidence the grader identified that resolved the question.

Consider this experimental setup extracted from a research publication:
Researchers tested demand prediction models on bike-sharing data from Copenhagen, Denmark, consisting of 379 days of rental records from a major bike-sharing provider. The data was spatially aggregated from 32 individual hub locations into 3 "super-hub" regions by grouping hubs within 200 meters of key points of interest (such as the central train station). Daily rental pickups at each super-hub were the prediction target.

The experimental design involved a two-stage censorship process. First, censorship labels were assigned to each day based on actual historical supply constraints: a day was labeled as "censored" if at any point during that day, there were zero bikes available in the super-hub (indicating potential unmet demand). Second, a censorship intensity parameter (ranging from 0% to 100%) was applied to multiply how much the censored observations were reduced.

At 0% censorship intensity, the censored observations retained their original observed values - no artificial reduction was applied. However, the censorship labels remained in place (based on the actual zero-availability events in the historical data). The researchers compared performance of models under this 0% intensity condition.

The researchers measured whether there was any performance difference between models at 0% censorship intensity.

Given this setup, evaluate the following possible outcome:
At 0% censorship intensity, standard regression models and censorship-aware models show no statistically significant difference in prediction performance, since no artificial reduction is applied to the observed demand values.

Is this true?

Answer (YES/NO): NO